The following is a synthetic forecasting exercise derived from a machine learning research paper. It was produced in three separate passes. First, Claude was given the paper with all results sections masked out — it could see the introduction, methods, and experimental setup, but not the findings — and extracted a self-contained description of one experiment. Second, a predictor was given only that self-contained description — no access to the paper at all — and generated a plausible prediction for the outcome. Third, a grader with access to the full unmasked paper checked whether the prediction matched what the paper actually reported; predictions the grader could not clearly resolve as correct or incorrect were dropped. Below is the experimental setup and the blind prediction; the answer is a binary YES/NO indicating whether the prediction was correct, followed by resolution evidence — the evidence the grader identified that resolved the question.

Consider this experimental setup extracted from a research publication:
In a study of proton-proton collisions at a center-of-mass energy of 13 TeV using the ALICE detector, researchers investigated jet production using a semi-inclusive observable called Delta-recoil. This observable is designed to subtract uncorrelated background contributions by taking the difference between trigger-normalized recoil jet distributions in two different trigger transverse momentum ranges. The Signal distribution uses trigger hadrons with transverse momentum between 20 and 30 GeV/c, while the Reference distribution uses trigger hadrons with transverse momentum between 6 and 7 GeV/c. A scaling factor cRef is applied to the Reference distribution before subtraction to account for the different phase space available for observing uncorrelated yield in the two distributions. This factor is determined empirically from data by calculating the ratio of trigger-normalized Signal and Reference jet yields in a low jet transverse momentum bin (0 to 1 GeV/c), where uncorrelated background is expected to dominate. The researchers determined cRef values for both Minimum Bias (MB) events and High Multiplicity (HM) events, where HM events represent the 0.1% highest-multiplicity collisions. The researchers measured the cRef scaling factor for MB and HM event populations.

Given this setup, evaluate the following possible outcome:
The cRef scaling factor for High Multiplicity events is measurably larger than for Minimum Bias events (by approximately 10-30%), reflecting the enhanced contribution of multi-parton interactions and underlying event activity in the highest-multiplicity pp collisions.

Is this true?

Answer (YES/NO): NO